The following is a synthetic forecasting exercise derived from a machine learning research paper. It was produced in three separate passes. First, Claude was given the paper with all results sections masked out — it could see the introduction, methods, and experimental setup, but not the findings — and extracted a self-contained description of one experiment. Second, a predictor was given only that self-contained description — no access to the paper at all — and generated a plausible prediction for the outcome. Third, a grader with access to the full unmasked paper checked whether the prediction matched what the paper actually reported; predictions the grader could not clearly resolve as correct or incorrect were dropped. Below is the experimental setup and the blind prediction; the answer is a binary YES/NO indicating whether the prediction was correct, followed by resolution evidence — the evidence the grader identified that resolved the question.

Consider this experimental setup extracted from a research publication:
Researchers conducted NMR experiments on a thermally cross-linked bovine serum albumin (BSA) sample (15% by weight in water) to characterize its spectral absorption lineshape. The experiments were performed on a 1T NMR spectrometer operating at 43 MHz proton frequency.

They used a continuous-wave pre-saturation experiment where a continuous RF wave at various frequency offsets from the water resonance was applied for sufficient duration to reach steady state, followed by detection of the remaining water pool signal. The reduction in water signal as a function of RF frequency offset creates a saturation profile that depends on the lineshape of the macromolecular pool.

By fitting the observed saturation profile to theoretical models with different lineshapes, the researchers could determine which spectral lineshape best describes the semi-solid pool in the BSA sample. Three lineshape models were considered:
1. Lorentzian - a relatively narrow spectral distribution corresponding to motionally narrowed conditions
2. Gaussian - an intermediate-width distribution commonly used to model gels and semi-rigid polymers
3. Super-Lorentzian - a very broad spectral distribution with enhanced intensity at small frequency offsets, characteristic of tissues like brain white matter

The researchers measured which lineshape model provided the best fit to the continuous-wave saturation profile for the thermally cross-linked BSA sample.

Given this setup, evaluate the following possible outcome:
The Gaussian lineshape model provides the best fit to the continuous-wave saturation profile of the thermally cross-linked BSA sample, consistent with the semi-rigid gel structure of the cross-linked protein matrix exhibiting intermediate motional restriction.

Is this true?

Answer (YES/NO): NO